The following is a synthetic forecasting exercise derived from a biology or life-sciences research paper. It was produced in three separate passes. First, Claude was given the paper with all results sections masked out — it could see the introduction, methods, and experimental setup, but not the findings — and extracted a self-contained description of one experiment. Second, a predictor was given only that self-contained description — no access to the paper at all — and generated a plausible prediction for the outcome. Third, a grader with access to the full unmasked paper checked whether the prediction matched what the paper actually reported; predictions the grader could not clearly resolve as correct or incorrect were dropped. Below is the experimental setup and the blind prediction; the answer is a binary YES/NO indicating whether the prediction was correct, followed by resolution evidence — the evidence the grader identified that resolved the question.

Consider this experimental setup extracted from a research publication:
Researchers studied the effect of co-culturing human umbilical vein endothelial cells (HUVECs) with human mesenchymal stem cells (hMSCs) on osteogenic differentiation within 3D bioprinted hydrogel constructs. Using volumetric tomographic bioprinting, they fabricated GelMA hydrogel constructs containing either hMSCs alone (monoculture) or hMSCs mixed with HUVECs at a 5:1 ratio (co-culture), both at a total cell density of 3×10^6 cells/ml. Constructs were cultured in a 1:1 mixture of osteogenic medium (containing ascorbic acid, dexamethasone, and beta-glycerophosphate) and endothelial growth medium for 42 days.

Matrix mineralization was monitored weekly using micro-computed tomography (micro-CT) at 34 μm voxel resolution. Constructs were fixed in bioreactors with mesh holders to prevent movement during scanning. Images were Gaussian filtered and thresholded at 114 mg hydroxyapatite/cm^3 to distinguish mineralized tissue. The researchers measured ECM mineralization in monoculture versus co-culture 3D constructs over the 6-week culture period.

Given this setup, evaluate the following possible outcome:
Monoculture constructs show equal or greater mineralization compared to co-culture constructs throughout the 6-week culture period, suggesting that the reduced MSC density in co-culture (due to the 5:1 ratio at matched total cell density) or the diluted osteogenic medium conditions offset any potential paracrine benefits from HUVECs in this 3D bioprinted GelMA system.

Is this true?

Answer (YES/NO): NO